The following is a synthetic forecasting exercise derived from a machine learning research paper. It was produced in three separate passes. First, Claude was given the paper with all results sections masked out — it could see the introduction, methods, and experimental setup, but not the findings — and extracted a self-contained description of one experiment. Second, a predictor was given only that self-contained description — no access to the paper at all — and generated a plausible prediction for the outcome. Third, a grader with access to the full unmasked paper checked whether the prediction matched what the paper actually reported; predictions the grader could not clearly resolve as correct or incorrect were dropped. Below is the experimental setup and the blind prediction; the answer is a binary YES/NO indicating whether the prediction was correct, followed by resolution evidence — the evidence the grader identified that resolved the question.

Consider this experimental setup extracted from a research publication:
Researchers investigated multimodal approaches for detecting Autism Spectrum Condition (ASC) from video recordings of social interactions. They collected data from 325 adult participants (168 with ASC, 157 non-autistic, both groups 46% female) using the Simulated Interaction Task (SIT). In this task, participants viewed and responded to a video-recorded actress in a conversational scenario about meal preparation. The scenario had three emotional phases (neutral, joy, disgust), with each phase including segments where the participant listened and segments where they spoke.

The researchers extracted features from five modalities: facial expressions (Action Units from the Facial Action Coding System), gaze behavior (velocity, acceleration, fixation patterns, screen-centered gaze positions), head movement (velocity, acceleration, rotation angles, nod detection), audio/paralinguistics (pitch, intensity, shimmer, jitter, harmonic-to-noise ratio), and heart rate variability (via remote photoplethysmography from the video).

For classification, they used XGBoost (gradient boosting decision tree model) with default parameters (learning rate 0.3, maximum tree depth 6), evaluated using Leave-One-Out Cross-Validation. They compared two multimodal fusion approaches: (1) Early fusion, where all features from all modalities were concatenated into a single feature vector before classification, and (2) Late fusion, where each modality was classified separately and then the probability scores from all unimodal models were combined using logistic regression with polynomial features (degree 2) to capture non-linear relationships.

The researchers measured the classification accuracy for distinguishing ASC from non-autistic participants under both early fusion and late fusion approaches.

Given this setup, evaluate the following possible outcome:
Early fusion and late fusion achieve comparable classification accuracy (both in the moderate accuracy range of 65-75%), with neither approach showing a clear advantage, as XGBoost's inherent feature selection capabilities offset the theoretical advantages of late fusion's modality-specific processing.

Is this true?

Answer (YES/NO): NO